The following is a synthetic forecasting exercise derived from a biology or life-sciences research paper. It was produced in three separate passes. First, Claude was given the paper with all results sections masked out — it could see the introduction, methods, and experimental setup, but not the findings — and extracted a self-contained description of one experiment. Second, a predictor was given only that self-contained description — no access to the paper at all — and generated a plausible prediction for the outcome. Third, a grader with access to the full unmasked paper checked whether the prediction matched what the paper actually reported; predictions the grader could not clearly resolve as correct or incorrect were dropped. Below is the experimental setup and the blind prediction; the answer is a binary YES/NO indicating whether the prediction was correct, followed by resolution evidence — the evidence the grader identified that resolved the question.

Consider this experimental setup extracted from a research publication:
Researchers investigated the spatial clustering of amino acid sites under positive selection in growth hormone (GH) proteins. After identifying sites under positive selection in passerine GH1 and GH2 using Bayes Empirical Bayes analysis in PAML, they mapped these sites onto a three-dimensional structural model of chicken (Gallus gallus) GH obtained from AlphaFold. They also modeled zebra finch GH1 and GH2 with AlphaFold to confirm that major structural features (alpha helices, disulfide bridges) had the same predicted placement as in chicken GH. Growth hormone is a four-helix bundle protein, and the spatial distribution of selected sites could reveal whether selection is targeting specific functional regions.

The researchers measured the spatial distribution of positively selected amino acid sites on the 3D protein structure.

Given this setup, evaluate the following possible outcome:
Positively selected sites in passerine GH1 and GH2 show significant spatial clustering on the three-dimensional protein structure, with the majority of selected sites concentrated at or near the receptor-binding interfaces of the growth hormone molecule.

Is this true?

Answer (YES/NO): NO